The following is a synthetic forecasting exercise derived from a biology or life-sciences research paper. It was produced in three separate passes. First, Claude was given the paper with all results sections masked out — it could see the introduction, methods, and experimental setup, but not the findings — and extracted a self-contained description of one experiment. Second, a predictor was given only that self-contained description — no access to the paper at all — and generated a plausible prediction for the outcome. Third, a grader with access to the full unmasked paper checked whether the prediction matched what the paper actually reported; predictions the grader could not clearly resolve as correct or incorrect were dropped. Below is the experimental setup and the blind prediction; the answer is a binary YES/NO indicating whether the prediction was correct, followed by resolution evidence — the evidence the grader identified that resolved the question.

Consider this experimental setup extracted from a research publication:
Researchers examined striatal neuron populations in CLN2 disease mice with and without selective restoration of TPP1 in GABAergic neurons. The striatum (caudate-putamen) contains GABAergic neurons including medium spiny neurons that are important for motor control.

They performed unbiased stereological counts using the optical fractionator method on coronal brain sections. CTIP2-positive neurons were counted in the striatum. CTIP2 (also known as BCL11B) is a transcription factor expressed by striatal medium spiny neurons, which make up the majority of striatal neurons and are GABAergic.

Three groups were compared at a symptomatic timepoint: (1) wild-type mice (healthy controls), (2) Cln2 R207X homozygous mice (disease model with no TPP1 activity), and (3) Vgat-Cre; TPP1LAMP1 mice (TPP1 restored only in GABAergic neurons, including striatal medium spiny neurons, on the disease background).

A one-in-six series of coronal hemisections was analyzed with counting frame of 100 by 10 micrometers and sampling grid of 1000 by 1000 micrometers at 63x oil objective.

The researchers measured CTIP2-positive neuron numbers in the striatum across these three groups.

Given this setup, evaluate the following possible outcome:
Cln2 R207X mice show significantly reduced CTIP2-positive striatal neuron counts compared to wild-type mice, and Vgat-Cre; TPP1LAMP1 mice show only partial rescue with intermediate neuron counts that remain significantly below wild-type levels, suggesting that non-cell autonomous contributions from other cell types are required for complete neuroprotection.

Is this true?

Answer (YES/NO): NO